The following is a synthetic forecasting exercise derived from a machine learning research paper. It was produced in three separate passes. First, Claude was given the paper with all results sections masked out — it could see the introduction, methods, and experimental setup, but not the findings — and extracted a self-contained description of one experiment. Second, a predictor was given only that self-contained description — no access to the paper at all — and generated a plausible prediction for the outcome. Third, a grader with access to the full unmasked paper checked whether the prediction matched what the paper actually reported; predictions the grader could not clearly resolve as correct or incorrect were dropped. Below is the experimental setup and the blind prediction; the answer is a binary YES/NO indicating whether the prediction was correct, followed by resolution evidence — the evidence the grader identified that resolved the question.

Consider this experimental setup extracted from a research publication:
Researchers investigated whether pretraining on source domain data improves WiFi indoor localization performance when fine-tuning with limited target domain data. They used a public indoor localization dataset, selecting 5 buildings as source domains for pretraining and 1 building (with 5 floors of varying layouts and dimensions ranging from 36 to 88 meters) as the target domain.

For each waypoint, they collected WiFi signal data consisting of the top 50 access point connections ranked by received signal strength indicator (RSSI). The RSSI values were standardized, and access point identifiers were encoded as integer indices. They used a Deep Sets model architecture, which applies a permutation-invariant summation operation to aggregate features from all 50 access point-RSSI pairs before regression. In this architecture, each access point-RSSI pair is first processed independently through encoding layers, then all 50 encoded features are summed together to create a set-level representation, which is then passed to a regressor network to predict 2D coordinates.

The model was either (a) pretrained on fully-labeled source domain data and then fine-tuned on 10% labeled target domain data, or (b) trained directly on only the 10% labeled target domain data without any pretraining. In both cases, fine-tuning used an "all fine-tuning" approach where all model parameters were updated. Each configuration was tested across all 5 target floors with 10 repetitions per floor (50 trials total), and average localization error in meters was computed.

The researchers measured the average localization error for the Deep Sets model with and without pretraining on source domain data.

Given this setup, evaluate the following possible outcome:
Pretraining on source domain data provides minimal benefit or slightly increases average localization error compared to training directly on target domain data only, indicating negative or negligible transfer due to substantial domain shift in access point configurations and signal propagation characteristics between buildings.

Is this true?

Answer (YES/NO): NO